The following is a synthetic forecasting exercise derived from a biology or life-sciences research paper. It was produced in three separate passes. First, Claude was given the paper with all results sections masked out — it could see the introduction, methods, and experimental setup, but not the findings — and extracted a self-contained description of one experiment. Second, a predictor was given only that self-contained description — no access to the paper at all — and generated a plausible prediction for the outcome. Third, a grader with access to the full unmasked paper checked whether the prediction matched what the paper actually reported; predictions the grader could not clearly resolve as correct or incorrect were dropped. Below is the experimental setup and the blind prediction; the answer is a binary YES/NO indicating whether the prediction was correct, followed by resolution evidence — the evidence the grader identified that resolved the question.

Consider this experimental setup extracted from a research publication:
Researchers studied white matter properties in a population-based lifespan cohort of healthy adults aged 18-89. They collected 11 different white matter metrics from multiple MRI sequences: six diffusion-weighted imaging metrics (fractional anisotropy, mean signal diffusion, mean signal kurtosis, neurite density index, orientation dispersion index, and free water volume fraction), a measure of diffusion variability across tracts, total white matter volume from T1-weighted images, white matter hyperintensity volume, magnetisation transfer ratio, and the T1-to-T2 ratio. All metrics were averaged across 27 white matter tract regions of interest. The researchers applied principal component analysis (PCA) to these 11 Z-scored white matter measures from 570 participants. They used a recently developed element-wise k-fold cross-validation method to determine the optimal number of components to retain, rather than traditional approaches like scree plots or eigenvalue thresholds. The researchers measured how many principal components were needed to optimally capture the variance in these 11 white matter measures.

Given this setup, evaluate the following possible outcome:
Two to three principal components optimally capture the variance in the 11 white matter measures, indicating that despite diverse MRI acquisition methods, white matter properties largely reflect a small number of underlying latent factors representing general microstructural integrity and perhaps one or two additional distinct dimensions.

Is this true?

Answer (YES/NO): NO